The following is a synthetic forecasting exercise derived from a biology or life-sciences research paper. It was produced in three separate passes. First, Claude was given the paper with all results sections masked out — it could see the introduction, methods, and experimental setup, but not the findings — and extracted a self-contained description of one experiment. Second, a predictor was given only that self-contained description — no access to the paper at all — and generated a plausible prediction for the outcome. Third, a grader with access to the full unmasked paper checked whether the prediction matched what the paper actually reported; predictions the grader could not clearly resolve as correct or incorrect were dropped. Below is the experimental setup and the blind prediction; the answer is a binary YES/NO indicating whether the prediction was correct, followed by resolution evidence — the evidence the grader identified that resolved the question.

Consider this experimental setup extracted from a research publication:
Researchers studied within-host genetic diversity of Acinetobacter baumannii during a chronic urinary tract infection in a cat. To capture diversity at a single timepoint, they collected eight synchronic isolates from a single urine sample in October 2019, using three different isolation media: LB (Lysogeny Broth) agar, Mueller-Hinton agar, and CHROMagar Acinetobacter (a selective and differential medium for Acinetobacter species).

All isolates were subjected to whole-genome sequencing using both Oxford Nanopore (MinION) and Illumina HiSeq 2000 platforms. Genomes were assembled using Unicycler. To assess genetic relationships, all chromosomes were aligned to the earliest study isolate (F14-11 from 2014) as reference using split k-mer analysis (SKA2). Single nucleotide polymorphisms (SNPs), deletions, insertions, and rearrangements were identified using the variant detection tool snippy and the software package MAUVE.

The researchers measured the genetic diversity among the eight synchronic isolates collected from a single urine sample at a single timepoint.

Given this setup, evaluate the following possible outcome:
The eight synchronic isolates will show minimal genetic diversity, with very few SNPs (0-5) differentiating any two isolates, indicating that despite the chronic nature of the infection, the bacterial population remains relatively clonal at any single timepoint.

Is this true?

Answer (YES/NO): NO